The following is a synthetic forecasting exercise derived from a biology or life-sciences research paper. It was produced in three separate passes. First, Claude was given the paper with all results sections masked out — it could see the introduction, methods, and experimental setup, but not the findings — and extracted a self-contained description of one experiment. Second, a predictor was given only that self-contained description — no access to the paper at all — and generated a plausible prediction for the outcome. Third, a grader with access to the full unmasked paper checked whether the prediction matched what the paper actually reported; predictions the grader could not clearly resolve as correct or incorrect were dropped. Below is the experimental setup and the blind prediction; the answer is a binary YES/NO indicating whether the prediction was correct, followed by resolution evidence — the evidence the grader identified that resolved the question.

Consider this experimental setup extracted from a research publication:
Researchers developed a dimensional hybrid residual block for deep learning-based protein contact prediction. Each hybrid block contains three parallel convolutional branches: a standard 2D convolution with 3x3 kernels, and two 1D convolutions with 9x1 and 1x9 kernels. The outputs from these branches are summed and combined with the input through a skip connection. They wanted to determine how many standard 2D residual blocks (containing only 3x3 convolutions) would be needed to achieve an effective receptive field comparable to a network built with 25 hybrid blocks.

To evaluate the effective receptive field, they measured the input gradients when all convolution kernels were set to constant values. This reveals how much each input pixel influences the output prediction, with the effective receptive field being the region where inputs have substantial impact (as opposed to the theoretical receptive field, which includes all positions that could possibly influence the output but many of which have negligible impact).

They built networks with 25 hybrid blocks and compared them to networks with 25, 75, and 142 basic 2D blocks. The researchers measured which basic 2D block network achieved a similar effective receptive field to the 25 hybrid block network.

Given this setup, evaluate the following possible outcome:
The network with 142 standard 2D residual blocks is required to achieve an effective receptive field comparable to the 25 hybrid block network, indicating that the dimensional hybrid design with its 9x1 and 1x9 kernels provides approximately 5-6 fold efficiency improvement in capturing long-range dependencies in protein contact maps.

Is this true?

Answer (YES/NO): YES